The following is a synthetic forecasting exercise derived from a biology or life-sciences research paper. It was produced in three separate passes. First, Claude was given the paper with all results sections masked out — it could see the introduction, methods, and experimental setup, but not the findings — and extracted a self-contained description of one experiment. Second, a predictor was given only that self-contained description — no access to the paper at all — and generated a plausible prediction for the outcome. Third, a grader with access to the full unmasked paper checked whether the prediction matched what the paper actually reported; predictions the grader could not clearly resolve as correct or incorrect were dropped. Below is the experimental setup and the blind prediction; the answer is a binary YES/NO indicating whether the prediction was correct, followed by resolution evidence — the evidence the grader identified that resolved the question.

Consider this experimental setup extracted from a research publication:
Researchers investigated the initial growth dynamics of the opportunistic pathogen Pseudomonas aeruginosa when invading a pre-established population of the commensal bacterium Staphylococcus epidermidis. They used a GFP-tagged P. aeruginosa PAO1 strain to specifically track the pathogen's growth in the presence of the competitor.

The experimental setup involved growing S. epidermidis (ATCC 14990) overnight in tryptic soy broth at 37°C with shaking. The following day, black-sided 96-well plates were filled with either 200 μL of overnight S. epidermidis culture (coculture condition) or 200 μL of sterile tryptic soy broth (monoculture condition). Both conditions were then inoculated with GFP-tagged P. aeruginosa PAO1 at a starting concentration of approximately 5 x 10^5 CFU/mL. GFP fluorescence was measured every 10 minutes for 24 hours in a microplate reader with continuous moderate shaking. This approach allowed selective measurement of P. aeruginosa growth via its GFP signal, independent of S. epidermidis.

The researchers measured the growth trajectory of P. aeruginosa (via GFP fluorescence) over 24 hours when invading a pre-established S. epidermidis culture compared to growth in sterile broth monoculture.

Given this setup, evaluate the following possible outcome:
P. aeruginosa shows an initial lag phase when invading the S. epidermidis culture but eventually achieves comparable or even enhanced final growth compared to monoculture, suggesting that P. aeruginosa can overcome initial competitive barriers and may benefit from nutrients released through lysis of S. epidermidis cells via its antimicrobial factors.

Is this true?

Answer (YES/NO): NO